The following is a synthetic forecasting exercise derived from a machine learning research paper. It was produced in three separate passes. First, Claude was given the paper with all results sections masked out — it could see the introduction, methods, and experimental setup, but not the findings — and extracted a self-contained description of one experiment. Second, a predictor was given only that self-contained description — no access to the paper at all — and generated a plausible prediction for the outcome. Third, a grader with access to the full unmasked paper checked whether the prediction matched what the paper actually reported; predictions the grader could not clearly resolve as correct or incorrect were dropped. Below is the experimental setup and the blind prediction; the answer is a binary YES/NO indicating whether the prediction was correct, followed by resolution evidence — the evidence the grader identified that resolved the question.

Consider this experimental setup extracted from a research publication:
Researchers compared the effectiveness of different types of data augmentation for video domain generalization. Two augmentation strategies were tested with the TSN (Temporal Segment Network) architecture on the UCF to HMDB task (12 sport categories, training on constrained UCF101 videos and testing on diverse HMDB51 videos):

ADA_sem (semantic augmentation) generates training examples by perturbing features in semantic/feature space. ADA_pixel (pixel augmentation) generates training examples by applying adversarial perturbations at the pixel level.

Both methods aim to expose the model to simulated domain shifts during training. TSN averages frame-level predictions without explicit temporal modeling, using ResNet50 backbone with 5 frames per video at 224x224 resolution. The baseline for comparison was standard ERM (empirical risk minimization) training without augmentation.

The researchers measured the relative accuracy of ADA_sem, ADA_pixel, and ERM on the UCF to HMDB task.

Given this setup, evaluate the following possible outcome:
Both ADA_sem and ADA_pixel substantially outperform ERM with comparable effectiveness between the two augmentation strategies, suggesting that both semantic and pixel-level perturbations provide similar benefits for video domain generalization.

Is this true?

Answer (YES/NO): NO